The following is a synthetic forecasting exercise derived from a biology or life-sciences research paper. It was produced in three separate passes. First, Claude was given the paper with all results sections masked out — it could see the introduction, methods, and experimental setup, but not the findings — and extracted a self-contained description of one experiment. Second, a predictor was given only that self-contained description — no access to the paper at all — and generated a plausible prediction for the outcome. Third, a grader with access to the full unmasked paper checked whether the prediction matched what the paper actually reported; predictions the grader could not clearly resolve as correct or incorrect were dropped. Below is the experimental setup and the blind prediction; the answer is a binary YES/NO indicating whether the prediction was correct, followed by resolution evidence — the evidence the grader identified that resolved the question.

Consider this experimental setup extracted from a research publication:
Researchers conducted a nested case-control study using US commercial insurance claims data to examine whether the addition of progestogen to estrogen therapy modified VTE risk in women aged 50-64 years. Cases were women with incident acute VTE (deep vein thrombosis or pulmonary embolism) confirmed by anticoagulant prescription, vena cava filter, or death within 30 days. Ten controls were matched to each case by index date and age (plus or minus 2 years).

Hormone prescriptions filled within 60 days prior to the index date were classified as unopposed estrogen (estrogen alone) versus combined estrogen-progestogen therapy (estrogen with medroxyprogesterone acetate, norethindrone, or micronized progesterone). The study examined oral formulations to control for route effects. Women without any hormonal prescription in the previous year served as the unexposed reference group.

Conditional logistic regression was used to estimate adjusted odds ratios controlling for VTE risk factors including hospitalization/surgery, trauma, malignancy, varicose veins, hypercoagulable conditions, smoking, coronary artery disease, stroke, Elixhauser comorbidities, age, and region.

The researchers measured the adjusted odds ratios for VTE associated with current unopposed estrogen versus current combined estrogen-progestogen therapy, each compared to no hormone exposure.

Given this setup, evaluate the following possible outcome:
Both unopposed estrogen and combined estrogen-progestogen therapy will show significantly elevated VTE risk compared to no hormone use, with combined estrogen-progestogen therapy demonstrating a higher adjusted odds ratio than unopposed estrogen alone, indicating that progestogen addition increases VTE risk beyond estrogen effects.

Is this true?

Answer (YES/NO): YES